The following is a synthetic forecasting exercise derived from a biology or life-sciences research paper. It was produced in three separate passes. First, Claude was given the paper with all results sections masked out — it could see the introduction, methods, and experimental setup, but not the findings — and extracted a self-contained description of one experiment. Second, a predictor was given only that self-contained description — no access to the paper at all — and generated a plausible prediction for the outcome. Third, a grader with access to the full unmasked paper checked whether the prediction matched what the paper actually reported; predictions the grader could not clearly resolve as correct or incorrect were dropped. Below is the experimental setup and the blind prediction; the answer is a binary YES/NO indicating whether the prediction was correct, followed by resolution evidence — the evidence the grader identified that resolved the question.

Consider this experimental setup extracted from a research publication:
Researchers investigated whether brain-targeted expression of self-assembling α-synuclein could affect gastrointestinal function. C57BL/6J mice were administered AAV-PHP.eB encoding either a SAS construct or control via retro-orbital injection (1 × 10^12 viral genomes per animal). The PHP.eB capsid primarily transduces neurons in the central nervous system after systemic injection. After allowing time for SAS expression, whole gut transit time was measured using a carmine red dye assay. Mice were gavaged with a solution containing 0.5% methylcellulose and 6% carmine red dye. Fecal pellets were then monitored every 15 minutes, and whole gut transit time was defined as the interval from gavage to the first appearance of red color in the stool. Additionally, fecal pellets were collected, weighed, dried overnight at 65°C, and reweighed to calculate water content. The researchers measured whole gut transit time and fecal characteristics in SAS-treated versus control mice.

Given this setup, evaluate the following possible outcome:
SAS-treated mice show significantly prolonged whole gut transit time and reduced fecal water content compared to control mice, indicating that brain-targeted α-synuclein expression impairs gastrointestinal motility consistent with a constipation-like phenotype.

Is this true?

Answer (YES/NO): NO